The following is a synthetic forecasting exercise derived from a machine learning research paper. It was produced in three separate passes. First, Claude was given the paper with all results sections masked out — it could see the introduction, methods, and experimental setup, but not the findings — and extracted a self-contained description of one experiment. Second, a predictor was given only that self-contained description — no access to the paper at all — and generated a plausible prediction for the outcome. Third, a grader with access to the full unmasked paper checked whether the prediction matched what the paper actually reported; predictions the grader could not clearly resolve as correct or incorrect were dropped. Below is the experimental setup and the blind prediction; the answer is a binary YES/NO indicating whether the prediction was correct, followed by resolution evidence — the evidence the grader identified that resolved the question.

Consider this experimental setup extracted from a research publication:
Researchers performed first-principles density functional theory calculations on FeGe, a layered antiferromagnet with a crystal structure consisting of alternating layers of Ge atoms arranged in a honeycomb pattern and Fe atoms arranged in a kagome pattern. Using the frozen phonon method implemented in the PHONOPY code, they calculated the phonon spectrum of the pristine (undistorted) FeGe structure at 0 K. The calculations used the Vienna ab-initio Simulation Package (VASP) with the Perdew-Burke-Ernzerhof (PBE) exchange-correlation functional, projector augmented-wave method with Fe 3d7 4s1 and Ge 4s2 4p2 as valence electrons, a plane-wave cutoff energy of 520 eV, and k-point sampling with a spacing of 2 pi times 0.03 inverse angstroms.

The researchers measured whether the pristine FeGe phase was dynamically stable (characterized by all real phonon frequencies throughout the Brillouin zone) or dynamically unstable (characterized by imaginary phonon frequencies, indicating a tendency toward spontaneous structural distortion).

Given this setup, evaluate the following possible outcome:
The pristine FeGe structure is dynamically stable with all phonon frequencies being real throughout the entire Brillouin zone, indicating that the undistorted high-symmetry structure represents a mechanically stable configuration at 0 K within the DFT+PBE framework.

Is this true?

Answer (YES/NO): YES